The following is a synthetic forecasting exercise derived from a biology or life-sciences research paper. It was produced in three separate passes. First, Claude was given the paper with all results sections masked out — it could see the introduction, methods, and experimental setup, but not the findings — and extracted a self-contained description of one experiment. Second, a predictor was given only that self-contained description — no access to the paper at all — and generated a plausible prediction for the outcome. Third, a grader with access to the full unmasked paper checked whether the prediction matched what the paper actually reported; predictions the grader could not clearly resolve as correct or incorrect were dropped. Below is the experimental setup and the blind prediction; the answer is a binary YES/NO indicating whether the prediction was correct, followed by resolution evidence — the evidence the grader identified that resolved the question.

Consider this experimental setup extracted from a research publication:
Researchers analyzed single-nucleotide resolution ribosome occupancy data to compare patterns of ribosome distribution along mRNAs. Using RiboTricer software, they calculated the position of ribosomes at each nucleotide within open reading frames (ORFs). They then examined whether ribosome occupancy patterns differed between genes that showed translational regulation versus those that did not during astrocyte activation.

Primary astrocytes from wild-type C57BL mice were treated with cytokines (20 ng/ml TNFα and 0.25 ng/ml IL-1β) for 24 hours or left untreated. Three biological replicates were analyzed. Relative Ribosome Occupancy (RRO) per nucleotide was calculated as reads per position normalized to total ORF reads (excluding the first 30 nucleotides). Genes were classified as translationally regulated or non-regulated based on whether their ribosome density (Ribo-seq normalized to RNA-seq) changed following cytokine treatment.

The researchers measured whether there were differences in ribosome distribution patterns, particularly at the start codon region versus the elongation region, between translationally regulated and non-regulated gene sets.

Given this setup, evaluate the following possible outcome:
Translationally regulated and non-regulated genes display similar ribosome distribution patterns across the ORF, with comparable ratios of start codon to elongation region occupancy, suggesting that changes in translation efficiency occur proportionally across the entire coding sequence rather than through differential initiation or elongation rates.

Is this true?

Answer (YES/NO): NO